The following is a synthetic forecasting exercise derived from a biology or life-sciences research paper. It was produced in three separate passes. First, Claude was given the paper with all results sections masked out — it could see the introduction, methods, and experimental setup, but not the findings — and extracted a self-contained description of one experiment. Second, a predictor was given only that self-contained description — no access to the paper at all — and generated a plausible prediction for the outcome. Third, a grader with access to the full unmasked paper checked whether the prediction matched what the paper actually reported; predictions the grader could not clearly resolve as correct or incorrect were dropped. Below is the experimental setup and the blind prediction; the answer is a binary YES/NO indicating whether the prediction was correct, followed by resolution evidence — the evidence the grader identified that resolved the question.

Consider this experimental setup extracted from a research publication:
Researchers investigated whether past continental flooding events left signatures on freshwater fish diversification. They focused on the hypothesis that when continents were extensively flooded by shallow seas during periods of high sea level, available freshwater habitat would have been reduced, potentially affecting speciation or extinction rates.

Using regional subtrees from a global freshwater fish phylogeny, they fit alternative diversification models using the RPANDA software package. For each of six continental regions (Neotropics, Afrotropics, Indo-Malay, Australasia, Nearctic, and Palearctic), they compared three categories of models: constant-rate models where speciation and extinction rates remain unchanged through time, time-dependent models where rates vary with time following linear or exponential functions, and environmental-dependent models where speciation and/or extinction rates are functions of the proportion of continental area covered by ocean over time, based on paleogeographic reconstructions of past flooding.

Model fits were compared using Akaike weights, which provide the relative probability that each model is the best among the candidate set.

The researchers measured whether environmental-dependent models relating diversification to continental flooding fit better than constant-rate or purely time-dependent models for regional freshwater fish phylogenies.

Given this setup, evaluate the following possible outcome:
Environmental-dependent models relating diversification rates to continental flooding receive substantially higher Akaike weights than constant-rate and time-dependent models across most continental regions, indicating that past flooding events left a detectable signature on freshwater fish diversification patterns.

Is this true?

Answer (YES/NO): NO